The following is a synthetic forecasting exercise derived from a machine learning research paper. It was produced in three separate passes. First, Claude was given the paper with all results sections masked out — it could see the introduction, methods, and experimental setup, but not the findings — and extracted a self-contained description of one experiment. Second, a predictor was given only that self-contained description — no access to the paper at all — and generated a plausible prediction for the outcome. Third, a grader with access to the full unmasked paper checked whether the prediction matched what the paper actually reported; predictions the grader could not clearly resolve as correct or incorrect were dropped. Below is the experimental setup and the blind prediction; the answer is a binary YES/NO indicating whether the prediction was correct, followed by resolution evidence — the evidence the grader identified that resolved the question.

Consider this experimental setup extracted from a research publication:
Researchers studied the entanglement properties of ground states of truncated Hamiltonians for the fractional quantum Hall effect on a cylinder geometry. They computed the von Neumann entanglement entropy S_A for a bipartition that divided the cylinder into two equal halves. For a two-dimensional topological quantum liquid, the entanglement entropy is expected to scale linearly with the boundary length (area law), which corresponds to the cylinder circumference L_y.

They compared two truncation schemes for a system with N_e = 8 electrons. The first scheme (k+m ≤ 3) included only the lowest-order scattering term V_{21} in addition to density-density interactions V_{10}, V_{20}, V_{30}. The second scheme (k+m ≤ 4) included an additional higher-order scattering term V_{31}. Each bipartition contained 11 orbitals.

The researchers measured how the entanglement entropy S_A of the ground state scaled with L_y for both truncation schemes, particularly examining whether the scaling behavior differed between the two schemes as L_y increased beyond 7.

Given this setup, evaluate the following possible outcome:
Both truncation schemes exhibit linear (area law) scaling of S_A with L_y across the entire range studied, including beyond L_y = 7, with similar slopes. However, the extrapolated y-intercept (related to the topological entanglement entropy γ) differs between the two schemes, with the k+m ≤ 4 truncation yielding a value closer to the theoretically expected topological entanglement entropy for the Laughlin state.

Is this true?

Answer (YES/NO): NO